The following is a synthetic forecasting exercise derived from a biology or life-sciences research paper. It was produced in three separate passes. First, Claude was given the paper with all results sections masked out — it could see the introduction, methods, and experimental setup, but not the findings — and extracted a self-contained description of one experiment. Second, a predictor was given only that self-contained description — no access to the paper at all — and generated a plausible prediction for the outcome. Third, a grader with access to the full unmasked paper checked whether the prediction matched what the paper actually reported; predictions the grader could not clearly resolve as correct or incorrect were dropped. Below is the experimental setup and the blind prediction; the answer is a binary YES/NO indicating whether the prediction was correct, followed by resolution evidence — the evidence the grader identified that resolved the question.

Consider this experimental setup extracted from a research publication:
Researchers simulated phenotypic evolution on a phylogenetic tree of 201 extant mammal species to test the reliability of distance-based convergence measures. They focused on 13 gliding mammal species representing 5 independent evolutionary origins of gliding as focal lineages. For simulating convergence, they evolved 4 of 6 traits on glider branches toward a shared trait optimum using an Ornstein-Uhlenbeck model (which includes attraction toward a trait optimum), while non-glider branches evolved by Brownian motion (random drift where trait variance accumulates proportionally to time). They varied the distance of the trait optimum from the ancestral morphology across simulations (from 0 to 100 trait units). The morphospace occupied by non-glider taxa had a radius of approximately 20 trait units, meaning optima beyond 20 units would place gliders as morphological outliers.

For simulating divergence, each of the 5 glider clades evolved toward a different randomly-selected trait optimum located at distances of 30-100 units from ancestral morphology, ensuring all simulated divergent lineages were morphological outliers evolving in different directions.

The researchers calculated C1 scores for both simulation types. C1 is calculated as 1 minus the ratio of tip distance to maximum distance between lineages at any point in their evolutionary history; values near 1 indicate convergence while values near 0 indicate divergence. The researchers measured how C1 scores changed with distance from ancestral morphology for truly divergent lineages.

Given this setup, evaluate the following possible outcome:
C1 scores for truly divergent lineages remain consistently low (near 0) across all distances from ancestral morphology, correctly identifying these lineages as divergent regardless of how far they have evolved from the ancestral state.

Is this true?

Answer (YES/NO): NO